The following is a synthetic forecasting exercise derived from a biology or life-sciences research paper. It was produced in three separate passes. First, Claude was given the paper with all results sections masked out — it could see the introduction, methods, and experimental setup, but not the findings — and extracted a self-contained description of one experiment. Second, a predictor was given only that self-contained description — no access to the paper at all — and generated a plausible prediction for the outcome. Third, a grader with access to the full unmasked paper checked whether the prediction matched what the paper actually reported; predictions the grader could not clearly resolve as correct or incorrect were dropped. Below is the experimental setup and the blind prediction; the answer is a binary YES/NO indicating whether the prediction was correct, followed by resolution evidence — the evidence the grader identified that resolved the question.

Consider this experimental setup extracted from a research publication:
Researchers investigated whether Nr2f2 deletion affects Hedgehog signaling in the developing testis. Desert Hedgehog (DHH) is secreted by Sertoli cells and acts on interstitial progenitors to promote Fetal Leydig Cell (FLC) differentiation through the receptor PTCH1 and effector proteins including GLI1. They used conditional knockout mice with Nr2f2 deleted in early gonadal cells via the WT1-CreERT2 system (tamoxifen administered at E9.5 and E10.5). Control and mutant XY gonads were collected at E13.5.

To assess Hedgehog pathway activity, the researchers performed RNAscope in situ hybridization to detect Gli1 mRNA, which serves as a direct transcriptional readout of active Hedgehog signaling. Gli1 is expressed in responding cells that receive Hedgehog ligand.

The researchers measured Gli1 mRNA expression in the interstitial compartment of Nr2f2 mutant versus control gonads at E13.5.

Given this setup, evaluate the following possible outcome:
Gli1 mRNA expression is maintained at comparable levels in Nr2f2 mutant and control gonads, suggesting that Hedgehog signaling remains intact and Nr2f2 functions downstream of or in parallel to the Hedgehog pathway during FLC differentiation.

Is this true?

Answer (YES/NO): YES